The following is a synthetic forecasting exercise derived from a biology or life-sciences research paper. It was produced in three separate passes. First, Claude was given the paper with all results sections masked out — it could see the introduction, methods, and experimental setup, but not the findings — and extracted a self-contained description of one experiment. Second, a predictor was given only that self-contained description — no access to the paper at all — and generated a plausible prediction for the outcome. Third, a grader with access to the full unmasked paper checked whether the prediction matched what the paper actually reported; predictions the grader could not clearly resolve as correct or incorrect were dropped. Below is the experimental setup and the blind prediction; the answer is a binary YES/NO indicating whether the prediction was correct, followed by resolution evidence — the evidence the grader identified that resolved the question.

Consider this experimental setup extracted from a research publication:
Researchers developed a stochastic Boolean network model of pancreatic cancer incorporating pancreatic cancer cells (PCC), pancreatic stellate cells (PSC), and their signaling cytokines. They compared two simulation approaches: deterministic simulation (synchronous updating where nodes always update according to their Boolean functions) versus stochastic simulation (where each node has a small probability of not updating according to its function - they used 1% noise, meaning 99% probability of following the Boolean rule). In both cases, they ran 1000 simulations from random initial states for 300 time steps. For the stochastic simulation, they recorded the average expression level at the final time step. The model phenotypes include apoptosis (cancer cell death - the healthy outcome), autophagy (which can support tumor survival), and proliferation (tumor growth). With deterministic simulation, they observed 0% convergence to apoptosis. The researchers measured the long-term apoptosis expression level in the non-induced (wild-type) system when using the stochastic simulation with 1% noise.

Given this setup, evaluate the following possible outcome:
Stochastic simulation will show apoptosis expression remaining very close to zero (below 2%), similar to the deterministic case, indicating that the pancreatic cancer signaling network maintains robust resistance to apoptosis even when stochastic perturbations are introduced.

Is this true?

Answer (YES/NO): NO